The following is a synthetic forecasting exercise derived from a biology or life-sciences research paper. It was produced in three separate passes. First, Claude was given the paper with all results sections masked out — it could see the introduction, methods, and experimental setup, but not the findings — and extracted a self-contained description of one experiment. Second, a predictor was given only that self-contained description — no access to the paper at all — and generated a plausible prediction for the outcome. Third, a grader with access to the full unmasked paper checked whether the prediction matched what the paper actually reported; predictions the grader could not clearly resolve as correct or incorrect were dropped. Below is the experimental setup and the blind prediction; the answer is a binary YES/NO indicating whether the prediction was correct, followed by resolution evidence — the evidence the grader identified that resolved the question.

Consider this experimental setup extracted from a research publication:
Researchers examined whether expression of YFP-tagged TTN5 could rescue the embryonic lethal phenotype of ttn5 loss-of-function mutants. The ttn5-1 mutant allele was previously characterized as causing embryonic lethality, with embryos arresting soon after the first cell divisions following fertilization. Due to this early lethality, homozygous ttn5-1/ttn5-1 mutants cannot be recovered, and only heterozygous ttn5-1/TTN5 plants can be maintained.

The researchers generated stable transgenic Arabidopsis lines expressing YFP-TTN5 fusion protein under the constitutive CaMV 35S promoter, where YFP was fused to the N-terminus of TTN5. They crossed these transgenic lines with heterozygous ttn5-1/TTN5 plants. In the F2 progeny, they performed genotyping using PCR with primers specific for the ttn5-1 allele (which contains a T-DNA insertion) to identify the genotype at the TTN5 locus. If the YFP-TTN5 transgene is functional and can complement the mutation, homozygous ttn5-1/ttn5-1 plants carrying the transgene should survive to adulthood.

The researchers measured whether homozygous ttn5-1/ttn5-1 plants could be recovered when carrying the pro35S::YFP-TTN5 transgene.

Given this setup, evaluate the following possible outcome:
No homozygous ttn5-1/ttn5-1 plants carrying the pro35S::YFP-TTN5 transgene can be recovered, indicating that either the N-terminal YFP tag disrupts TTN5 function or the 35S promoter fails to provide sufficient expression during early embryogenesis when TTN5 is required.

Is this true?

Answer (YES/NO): YES